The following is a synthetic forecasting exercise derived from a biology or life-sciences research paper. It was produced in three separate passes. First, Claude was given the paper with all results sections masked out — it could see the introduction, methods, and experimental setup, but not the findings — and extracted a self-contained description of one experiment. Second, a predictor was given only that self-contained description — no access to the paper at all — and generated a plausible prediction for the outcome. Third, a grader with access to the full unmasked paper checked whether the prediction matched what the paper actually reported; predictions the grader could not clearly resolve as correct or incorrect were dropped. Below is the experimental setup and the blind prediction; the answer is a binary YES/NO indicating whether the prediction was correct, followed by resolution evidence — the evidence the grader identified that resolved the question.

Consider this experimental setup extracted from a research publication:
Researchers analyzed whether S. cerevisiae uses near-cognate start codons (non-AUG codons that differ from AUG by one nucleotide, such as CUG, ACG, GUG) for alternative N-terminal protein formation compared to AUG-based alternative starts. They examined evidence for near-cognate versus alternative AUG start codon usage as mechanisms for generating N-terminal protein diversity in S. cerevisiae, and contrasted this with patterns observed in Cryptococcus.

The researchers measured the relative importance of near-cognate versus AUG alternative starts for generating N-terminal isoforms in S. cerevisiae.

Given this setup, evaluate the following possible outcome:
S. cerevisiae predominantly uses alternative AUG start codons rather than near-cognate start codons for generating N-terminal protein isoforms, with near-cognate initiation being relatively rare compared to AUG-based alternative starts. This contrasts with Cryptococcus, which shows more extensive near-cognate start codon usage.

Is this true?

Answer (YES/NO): NO